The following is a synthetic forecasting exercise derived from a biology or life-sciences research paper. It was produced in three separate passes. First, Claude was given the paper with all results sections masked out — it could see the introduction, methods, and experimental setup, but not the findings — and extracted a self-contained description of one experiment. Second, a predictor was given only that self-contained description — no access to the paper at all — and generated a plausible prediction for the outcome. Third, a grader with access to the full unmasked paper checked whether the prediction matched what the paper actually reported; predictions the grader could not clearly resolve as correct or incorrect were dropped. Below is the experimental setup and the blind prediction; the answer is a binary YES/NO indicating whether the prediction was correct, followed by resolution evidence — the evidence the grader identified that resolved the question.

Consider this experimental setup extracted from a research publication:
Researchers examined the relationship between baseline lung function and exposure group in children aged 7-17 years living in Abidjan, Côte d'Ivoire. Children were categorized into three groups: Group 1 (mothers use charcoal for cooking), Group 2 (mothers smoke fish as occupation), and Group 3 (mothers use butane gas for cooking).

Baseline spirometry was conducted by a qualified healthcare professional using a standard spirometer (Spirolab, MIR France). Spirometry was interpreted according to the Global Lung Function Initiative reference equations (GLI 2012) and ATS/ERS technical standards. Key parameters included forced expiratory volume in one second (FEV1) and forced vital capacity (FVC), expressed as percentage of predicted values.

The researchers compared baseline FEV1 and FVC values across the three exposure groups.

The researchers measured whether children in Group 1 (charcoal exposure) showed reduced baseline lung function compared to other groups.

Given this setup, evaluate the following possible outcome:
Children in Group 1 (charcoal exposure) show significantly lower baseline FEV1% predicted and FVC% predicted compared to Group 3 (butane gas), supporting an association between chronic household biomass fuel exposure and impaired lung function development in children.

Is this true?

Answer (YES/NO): NO